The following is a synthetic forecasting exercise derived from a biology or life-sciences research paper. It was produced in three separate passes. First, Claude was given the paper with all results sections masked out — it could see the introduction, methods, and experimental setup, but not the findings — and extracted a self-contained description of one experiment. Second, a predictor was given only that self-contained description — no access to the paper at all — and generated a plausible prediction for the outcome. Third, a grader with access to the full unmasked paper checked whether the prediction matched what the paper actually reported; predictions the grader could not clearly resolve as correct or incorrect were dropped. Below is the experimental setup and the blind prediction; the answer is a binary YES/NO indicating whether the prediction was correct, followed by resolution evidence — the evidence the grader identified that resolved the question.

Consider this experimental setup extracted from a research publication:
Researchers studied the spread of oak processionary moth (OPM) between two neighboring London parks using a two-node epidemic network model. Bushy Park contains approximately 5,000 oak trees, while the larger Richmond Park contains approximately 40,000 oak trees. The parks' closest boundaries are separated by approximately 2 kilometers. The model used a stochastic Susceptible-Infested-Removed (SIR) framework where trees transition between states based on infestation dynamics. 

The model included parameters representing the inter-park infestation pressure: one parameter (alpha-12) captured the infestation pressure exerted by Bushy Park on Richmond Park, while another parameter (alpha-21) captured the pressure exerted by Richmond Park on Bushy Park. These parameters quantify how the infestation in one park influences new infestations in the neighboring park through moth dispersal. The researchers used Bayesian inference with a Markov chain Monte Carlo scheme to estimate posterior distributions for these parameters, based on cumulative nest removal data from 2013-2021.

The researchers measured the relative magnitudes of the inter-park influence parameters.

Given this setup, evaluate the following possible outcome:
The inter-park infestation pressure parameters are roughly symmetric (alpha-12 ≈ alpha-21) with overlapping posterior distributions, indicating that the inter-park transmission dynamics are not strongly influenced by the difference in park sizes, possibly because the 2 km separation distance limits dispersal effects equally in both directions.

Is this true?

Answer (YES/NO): NO